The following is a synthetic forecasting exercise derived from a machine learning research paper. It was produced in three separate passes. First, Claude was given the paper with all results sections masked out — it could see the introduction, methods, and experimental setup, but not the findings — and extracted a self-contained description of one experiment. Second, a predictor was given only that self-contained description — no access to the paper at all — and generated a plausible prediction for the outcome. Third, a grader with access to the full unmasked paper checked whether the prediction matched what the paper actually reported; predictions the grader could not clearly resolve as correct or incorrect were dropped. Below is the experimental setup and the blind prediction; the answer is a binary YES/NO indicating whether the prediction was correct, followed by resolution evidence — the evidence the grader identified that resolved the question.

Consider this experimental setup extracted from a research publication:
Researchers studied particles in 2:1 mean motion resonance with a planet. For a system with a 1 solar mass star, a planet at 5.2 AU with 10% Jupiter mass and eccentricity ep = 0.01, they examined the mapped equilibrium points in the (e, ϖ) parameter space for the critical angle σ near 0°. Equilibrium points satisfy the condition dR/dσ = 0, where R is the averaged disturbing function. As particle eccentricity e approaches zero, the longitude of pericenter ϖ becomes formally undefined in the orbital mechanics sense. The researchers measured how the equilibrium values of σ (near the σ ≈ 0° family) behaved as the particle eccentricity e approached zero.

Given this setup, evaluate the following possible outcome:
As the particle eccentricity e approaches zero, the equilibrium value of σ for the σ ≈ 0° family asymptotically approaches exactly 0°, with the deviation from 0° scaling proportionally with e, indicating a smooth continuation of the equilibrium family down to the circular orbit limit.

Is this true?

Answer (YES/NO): NO